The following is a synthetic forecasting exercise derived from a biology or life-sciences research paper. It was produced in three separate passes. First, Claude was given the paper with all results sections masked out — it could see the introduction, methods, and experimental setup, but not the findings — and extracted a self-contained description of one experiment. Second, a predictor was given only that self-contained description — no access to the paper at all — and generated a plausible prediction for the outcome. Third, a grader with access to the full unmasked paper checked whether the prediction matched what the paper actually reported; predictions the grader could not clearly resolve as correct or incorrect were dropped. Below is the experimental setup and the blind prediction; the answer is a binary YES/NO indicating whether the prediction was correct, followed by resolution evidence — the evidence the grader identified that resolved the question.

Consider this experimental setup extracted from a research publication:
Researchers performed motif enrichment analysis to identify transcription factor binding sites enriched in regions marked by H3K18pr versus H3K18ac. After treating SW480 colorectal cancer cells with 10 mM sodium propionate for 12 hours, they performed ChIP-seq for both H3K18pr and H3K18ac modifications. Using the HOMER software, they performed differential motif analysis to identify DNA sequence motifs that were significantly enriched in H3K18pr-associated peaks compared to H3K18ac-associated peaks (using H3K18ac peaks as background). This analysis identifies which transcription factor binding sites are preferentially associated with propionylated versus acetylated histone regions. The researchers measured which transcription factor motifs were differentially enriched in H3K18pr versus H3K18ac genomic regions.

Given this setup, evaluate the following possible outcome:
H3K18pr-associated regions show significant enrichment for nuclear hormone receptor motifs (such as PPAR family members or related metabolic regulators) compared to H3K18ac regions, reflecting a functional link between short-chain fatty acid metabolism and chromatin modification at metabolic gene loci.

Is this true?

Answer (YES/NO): NO